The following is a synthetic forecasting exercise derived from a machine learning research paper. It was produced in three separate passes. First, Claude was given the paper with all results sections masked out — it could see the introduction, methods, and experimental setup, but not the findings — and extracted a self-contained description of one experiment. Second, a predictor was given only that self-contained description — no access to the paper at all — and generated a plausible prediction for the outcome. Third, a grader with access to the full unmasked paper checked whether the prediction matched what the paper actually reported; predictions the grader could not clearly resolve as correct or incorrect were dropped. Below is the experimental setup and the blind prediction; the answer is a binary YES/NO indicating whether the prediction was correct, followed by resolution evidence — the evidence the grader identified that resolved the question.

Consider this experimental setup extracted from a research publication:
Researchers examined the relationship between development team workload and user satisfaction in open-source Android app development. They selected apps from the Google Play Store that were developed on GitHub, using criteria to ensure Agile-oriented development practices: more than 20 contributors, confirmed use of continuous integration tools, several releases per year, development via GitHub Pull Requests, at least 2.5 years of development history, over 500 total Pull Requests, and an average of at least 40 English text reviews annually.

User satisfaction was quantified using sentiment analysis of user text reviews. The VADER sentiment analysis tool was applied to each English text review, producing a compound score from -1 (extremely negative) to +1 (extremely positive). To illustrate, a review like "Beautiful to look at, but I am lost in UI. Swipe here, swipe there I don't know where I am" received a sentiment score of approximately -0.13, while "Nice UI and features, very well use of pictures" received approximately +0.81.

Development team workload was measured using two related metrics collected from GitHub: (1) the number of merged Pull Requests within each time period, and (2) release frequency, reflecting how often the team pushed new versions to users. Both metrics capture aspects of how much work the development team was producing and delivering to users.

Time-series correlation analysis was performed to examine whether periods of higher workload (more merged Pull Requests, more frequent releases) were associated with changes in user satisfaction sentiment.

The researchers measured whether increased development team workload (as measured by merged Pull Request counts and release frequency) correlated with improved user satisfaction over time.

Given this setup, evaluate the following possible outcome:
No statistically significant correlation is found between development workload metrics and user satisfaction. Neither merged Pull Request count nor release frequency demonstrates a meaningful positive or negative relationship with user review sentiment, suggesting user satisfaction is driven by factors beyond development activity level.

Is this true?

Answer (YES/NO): YES